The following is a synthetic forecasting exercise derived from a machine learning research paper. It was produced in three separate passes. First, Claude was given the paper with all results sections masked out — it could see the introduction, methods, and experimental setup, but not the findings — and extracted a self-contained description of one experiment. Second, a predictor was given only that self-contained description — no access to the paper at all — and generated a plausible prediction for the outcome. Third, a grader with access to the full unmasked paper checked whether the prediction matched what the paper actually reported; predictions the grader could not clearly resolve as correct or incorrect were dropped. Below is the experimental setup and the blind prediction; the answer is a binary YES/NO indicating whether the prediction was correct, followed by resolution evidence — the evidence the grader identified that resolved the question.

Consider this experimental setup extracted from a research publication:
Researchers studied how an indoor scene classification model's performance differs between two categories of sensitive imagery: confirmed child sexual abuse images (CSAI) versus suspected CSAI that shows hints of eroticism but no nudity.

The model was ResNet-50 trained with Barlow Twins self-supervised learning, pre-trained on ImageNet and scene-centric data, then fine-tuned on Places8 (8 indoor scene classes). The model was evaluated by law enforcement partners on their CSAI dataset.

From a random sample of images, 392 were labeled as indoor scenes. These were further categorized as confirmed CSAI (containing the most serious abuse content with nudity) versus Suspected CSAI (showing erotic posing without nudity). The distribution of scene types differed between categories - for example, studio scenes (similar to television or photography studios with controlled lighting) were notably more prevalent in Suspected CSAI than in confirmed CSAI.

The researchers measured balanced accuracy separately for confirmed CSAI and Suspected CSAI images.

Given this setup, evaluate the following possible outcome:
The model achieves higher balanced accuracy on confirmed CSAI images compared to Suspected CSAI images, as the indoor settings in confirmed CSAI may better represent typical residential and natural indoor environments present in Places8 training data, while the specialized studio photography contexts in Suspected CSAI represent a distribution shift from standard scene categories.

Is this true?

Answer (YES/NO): YES